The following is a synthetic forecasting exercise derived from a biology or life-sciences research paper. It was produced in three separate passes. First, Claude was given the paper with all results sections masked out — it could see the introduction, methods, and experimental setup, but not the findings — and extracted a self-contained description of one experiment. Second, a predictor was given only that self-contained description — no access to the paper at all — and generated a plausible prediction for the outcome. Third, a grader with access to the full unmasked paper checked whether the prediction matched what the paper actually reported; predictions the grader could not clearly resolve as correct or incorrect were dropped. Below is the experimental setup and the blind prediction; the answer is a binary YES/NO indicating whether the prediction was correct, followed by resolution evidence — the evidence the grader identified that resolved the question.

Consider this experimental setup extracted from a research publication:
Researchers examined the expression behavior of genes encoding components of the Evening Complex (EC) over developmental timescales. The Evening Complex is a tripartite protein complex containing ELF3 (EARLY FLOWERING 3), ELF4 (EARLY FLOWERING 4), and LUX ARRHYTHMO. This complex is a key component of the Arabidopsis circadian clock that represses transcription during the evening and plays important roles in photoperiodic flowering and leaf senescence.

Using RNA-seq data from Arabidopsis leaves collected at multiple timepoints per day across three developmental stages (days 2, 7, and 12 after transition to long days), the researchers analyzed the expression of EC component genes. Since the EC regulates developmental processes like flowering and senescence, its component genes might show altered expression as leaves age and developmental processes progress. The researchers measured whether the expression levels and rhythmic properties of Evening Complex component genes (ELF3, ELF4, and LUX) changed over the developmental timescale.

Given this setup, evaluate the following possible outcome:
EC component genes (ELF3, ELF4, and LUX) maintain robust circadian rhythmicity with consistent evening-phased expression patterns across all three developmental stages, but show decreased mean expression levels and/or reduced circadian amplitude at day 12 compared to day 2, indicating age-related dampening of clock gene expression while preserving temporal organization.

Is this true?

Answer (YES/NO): NO